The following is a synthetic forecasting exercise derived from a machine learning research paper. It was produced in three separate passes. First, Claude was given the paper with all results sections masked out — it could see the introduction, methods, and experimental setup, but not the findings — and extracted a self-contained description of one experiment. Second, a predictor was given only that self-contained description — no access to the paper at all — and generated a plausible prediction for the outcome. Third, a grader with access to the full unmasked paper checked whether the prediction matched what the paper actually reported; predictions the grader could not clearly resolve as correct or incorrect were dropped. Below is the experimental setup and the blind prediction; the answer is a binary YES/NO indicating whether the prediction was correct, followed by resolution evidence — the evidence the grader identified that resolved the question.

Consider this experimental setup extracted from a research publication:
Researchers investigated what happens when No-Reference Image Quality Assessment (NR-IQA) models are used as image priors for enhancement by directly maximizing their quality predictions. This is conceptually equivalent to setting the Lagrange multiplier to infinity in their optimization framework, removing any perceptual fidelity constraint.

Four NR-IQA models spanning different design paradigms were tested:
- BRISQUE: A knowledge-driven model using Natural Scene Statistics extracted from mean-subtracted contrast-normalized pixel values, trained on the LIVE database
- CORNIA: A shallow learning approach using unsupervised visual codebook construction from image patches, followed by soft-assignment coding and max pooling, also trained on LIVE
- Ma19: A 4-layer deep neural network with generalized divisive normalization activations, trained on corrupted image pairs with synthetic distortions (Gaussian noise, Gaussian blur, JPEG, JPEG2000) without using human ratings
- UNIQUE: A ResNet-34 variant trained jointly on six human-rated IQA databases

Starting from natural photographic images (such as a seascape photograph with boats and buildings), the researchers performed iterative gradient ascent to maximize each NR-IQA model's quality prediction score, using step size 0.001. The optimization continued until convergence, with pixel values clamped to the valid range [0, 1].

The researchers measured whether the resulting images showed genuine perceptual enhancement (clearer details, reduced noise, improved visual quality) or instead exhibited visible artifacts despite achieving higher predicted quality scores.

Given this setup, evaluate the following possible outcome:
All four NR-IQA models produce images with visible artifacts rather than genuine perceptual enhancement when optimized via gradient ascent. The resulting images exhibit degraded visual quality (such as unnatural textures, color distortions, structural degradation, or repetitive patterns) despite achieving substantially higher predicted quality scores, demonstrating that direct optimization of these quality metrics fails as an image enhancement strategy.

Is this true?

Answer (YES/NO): YES